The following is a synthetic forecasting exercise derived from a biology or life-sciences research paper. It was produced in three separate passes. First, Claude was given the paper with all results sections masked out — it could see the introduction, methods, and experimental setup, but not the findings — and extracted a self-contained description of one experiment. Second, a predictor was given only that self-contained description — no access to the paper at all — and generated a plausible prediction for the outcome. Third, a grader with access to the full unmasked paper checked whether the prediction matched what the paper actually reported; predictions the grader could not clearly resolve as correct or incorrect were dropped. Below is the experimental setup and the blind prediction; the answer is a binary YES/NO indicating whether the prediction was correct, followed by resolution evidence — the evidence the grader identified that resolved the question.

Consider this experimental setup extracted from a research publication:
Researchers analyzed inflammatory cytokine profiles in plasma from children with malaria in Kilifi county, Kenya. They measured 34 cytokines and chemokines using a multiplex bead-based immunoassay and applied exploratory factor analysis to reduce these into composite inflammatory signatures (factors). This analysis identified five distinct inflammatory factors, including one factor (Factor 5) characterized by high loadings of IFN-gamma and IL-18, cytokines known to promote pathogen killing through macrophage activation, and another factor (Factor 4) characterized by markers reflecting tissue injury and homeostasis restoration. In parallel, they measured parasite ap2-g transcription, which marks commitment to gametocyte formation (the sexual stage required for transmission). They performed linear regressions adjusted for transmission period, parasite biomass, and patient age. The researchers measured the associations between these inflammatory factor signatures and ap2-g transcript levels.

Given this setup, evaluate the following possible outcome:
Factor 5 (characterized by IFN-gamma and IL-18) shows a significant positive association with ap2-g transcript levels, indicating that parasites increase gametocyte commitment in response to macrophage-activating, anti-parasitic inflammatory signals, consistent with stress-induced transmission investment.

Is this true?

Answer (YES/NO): NO